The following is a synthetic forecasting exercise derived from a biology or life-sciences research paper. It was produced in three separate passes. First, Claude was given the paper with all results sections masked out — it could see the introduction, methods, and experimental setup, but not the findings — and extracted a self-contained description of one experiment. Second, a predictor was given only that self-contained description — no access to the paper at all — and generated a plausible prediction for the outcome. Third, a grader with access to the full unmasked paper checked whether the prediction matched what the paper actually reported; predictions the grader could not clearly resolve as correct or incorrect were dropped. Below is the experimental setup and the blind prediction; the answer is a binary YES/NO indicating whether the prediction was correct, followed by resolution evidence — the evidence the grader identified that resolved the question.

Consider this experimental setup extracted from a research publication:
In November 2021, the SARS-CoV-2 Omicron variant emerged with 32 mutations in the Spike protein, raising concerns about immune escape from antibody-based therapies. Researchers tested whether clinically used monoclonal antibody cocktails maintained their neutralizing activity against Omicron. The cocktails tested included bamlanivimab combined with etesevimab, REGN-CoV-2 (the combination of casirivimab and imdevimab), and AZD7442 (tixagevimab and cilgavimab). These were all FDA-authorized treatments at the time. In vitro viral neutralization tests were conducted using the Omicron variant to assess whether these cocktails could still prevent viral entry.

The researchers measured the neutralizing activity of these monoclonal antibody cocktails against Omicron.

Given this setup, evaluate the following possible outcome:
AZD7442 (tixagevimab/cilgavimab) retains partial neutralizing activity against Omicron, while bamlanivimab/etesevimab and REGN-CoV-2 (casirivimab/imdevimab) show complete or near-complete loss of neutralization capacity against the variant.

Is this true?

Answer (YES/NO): NO